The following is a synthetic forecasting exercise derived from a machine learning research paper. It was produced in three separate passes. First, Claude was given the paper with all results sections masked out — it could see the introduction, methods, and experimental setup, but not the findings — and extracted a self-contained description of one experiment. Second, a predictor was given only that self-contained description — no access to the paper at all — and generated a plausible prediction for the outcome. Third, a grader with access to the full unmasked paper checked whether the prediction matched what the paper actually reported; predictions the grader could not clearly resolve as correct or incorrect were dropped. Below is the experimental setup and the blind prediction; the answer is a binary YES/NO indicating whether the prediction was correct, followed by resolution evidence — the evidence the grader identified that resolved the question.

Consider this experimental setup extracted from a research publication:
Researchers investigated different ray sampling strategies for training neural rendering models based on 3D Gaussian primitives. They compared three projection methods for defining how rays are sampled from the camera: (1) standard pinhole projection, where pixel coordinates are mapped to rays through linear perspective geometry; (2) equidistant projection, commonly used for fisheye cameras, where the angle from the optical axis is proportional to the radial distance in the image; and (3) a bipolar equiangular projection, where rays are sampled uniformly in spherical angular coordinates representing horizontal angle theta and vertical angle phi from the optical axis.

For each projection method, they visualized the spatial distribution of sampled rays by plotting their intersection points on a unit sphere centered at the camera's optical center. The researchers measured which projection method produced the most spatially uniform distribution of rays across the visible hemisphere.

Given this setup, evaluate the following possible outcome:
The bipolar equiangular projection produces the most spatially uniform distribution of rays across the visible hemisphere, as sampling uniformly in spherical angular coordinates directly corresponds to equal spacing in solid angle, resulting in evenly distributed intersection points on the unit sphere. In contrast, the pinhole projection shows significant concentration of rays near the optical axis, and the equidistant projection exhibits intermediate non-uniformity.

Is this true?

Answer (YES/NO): NO